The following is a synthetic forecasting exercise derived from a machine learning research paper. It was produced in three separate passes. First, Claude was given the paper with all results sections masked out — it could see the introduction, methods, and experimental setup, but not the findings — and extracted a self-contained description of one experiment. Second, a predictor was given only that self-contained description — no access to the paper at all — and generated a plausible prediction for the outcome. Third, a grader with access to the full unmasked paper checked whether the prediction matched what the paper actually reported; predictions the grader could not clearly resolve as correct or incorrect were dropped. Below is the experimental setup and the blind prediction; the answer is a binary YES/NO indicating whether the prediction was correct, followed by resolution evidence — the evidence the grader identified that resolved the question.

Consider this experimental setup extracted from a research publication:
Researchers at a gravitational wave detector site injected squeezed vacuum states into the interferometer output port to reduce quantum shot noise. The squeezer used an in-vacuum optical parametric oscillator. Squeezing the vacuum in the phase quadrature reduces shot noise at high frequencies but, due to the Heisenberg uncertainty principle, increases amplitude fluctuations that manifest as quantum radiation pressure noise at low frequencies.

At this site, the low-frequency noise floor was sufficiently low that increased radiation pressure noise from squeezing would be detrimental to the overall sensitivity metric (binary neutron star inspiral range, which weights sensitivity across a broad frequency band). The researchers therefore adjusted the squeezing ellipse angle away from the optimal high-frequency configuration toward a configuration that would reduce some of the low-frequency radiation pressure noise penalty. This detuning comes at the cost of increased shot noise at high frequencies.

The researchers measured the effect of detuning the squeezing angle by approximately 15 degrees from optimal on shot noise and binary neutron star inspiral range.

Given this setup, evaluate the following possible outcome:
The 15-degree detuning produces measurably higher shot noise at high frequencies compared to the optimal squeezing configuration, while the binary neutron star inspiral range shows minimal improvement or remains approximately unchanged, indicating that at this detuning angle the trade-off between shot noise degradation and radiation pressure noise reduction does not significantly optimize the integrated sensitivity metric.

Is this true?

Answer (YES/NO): NO